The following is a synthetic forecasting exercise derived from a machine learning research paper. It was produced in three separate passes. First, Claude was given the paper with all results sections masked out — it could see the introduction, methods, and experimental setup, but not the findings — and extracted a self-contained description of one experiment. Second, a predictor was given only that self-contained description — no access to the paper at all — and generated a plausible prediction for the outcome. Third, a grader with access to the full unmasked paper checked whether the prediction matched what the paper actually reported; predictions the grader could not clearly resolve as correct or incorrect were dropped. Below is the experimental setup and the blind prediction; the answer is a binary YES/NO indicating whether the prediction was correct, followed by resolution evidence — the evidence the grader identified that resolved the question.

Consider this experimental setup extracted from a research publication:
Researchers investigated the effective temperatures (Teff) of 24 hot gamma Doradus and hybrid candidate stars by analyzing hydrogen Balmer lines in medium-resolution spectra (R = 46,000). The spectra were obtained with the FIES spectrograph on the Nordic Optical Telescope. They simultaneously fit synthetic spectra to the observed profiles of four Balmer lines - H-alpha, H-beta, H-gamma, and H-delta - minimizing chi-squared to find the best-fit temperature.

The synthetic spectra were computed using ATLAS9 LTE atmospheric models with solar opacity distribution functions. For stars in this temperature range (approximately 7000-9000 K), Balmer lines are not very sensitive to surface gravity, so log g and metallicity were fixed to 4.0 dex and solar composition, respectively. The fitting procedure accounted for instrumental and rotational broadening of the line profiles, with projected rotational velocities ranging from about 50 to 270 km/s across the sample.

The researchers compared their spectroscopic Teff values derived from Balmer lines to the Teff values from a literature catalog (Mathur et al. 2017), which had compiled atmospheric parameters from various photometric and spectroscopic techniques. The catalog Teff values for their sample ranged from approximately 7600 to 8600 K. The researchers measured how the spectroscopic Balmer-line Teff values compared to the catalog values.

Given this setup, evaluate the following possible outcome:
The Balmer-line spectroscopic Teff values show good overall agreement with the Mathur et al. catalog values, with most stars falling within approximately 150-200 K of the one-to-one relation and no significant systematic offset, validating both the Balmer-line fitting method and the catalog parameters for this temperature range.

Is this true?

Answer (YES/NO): NO